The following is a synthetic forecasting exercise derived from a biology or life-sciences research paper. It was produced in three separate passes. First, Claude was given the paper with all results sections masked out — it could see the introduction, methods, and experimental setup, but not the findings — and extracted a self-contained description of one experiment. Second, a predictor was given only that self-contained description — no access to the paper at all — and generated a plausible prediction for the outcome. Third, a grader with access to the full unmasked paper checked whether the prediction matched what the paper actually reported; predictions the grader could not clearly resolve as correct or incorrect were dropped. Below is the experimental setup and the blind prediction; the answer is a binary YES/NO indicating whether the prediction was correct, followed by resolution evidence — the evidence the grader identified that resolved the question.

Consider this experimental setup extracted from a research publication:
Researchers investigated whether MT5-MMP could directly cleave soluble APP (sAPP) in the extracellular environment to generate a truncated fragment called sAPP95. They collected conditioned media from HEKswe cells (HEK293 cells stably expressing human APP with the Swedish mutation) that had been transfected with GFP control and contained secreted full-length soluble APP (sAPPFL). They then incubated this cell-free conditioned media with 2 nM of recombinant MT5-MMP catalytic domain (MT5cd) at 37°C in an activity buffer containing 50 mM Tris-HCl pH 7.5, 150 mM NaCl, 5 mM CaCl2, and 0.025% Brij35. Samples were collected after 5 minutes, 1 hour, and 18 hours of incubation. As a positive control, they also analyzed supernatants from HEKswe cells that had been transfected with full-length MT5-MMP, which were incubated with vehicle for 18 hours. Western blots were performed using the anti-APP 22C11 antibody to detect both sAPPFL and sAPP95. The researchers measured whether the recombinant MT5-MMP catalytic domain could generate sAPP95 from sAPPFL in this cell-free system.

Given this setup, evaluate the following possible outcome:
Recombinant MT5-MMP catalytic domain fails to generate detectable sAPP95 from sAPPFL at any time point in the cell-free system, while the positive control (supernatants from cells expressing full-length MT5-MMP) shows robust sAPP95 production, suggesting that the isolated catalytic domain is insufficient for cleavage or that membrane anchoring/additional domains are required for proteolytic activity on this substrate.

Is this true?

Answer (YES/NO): YES